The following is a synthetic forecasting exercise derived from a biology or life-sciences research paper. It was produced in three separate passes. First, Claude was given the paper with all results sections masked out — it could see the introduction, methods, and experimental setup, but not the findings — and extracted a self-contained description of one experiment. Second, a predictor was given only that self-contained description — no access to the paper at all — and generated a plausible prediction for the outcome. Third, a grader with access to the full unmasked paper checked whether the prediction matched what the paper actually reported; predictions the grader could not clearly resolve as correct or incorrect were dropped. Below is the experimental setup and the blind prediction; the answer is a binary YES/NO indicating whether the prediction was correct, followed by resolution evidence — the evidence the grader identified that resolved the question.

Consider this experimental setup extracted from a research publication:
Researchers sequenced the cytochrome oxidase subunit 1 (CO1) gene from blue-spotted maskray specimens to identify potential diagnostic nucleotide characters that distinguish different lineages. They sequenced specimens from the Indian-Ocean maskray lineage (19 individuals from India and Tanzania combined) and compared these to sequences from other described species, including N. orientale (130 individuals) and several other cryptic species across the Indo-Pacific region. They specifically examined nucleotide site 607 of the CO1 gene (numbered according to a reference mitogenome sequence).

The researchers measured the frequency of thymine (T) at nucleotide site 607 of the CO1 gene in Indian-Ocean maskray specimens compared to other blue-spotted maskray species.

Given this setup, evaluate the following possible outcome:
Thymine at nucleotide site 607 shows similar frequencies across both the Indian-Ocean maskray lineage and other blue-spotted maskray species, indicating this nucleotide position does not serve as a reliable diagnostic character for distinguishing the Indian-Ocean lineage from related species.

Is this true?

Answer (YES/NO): NO